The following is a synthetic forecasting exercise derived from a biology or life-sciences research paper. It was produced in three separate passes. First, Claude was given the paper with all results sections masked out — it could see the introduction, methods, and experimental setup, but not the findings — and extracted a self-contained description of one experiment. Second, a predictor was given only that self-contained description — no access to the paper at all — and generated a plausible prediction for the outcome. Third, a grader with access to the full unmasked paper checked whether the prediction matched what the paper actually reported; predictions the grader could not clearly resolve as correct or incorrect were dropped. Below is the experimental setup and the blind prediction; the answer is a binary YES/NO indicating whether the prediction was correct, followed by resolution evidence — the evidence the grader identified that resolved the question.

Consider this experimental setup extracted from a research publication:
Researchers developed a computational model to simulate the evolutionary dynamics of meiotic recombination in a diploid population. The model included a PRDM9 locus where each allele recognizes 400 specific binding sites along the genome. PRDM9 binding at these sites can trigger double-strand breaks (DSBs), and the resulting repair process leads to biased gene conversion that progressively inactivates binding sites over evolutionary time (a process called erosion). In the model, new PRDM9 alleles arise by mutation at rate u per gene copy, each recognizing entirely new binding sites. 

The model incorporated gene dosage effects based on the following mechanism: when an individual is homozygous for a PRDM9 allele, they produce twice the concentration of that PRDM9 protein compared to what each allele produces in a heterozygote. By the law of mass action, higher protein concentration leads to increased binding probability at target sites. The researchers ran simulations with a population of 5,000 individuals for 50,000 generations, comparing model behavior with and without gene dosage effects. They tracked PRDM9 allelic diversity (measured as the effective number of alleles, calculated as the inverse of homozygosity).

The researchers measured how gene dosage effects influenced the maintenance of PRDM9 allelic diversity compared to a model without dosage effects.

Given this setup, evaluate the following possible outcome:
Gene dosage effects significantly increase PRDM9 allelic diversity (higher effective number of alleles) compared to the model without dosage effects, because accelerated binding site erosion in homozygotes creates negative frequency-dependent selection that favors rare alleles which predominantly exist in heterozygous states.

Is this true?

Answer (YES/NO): NO